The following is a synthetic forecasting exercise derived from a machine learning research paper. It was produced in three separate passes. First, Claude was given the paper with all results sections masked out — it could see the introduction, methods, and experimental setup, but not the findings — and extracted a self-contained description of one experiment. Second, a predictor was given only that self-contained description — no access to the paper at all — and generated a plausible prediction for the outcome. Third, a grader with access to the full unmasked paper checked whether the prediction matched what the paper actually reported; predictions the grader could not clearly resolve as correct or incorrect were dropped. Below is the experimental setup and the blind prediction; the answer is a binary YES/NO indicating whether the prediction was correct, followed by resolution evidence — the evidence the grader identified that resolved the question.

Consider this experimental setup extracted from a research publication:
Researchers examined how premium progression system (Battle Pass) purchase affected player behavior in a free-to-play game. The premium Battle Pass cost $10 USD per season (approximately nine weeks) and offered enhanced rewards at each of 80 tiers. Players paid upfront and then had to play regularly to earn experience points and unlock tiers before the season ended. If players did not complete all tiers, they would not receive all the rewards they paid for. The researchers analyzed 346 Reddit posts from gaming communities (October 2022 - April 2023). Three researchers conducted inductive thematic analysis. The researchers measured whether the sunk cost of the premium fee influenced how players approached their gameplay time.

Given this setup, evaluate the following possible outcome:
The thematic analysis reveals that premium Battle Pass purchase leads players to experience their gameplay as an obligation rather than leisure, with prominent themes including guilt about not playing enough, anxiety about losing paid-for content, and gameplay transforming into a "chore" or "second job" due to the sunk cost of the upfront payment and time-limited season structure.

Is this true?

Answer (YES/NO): YES